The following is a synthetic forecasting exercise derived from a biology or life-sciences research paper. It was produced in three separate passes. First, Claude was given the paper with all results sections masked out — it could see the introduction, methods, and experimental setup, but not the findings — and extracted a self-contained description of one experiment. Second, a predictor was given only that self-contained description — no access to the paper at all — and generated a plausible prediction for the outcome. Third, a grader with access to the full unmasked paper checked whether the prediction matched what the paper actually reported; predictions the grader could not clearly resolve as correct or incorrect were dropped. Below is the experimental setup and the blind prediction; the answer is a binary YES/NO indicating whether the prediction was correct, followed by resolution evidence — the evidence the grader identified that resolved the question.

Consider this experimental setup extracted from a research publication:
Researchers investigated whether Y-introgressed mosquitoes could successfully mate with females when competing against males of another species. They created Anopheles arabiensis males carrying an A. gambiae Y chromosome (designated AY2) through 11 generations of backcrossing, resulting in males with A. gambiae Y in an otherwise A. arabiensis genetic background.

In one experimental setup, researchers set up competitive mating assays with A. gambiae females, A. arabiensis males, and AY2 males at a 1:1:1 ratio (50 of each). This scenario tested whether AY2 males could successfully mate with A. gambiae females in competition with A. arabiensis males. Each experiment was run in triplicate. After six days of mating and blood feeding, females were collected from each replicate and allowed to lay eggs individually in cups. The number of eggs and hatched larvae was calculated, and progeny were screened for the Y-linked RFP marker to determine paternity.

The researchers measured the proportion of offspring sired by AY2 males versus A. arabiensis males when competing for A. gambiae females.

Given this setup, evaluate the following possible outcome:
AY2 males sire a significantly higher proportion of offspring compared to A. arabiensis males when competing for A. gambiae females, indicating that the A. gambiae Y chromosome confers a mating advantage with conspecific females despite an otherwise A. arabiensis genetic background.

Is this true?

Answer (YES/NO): NO